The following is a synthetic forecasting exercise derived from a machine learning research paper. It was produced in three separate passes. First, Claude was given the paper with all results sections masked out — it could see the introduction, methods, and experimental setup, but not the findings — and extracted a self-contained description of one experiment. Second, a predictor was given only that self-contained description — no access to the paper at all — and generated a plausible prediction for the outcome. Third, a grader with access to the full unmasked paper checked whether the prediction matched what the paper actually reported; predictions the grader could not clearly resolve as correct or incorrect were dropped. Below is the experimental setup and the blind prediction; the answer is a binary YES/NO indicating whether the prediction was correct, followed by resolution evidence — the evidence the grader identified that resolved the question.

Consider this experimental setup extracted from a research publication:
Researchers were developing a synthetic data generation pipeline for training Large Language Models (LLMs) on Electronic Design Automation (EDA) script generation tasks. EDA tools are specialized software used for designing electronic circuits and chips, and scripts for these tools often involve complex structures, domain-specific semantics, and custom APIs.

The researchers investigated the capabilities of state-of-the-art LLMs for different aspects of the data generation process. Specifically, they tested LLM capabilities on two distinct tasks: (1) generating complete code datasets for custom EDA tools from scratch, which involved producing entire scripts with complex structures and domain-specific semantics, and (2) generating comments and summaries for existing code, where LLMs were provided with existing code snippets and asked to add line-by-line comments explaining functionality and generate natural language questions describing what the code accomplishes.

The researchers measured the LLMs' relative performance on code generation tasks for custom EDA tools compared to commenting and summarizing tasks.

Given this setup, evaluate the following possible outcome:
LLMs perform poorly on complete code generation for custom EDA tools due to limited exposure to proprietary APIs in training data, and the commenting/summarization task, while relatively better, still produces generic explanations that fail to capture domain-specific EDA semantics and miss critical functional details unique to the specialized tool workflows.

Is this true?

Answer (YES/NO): NO